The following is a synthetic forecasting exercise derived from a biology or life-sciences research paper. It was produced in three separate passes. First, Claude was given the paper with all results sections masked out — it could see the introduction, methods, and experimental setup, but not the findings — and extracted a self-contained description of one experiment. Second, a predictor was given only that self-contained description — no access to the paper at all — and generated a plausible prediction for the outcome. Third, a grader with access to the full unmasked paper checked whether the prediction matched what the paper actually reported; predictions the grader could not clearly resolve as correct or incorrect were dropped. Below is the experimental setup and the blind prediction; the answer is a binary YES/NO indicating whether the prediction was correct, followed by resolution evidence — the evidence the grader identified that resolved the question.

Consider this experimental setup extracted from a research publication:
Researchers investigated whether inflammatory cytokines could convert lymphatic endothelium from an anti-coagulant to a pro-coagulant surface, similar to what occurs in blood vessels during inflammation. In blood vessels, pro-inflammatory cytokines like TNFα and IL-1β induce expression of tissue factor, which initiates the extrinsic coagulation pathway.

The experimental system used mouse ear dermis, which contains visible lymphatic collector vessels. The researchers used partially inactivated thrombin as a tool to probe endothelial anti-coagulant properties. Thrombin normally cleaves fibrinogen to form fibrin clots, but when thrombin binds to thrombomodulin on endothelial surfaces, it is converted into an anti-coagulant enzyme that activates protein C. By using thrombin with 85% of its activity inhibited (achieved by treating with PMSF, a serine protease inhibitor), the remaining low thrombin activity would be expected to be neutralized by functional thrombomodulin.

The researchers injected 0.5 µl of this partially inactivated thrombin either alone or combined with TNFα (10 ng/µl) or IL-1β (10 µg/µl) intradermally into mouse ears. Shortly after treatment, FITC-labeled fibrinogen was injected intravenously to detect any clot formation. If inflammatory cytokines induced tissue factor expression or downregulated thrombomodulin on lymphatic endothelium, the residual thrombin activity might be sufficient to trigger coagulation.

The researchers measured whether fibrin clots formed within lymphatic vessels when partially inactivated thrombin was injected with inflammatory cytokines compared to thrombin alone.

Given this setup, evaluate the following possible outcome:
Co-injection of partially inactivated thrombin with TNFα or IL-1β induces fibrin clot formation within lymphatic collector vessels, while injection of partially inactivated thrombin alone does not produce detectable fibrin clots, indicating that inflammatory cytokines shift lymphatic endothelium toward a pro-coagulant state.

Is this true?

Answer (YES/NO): NO